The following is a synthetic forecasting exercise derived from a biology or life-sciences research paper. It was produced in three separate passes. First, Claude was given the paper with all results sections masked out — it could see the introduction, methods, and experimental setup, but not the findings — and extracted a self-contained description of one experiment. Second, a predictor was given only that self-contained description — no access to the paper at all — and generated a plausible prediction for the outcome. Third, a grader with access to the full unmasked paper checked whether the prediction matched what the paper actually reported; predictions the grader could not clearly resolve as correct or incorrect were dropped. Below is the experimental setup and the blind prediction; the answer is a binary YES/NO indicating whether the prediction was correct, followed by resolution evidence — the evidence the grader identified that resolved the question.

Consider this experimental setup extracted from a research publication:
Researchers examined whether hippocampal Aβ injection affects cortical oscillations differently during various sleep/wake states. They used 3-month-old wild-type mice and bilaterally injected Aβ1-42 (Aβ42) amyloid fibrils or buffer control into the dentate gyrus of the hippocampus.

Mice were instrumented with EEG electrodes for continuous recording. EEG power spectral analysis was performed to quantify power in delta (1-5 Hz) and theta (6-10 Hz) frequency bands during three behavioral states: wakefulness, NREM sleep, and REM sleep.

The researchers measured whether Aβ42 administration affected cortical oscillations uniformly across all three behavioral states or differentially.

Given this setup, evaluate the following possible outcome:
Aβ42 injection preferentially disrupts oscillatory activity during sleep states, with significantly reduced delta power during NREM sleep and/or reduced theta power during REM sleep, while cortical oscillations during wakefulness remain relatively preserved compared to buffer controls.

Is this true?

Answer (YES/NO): NO